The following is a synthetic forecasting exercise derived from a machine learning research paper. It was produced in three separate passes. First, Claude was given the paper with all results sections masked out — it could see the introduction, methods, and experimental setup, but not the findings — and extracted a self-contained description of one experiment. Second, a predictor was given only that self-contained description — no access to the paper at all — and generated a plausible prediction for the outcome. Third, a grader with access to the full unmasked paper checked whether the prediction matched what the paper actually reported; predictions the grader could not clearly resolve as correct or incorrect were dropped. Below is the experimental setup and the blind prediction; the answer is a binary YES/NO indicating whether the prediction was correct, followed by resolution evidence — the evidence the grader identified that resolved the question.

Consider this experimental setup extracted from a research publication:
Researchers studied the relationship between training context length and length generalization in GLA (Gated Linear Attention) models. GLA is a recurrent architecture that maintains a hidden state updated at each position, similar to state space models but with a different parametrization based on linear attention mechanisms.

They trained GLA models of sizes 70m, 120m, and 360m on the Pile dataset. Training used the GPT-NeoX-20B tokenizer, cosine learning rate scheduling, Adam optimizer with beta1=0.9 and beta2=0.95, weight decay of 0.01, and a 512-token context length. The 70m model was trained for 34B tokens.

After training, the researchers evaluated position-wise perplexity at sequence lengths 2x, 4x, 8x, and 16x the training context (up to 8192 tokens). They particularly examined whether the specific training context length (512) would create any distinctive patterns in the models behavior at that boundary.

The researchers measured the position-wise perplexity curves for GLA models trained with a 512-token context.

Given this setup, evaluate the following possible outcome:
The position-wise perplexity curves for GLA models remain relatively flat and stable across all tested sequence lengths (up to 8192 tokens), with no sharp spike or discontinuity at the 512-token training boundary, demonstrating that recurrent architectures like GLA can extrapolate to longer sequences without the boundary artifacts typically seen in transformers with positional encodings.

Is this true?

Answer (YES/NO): NO